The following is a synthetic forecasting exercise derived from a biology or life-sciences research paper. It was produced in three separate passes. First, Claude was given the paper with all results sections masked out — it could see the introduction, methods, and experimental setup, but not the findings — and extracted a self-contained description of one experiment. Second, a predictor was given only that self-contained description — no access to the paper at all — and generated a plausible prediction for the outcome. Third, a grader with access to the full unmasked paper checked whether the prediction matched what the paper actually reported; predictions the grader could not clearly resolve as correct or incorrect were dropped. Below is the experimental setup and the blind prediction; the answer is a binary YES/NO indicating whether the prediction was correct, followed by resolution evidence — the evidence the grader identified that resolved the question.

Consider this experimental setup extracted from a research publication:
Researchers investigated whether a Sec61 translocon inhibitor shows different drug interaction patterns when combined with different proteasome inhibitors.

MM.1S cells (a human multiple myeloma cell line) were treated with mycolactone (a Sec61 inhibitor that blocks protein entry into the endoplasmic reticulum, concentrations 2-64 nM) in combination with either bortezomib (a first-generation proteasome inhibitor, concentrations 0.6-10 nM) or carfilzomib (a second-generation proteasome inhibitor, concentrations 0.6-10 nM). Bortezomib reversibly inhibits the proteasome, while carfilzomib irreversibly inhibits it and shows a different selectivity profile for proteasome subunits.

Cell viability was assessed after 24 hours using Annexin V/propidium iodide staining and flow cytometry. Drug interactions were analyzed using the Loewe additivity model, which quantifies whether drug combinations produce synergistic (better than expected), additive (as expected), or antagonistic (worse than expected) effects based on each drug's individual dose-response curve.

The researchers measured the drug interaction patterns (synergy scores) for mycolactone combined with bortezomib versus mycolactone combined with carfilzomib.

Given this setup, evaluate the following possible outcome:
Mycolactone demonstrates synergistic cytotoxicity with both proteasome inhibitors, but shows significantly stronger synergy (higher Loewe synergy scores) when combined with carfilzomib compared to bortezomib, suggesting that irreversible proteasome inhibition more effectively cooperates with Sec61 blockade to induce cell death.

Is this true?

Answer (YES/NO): NO